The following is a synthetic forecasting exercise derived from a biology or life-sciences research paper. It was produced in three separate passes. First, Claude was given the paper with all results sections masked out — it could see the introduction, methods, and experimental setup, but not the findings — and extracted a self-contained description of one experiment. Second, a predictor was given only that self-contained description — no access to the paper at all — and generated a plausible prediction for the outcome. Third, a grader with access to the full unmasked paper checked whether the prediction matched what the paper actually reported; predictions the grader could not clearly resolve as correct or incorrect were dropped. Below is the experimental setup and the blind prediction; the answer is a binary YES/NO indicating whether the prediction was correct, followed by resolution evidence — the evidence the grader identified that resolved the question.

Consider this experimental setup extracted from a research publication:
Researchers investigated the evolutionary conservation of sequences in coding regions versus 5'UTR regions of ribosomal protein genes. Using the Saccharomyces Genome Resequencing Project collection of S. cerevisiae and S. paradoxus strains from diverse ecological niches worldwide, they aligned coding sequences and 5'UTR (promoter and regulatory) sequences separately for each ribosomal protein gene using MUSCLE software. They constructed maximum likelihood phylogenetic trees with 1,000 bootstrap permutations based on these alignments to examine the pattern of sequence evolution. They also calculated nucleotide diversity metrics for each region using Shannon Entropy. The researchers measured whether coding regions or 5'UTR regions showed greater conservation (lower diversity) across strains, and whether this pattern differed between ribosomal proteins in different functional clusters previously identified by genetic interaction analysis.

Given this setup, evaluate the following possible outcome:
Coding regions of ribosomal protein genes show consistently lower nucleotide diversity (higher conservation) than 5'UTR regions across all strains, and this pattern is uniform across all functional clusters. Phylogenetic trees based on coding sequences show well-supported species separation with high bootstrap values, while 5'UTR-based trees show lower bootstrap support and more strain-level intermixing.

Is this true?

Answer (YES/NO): NO